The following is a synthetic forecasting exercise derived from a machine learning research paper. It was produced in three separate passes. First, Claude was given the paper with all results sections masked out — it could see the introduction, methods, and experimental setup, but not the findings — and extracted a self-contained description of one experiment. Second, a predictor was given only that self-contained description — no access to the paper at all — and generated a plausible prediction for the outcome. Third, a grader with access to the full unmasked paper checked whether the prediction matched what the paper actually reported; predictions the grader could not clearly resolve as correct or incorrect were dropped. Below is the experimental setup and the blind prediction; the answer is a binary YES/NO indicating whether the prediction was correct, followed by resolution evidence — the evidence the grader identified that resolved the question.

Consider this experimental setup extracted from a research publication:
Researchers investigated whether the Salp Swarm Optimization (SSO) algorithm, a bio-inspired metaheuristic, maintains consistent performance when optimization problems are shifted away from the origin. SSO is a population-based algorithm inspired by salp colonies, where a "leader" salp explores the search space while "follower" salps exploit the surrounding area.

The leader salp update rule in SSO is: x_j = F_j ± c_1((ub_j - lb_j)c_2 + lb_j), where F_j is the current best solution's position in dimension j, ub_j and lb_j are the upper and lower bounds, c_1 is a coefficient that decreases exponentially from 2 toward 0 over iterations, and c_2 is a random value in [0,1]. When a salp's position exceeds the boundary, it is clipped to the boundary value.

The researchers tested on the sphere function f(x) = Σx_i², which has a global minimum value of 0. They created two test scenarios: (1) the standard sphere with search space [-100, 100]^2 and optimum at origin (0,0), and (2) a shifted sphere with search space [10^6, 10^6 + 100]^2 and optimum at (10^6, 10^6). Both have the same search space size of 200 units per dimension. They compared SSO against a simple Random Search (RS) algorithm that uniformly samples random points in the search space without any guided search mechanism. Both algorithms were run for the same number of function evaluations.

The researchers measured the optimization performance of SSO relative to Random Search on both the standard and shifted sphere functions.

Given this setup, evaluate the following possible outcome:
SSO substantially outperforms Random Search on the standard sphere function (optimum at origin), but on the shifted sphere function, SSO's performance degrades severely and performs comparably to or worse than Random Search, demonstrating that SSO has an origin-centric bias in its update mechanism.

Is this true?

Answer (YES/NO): YES